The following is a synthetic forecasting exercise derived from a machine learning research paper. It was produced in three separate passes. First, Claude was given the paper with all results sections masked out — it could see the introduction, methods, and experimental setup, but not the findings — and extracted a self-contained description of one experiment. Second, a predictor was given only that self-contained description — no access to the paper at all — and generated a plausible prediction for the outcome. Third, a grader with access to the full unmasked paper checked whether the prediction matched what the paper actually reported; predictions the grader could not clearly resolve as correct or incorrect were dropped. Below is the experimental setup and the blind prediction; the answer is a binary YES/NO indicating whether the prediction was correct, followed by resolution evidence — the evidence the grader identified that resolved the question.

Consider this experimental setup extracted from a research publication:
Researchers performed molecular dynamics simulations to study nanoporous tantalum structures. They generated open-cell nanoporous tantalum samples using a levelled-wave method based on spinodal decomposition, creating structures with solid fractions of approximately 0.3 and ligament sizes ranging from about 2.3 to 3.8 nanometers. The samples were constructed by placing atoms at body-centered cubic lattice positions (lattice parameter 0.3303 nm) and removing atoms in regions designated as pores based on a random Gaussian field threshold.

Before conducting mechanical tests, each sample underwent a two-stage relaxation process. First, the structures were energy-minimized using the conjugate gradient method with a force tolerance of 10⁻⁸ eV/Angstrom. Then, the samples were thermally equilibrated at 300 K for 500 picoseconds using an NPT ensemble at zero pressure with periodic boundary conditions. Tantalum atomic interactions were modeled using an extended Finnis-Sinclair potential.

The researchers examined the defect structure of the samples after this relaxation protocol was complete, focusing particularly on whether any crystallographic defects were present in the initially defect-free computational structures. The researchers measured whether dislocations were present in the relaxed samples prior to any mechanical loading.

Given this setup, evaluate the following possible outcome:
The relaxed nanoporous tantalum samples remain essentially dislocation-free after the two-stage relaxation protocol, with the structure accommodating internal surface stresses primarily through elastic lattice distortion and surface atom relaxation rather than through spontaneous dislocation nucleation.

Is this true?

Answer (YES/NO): NO